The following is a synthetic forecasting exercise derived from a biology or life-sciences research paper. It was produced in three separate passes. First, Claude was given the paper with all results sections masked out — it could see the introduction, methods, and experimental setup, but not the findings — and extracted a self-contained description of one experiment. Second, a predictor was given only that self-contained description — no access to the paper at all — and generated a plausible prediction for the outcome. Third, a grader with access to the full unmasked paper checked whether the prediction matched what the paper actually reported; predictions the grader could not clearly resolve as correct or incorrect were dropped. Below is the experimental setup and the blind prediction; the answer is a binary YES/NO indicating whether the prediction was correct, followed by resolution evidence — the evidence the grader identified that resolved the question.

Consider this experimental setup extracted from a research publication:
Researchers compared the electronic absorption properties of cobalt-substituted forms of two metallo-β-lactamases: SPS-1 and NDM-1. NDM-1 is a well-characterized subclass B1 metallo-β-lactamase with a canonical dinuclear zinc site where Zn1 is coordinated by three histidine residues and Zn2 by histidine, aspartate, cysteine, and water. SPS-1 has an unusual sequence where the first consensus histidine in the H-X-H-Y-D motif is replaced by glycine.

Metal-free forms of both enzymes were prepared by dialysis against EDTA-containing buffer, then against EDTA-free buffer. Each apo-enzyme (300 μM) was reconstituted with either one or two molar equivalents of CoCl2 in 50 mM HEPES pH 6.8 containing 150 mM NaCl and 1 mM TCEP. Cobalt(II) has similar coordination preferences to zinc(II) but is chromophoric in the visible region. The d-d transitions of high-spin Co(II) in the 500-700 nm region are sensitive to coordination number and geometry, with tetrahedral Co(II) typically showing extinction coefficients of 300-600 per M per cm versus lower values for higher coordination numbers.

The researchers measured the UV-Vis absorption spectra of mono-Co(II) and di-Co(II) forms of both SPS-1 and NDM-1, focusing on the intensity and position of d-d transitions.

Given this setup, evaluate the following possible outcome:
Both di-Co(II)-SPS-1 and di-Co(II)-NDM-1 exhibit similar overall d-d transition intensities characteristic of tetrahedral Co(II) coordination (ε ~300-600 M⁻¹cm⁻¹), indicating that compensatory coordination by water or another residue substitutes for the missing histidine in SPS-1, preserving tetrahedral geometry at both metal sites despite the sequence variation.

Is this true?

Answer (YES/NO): NO